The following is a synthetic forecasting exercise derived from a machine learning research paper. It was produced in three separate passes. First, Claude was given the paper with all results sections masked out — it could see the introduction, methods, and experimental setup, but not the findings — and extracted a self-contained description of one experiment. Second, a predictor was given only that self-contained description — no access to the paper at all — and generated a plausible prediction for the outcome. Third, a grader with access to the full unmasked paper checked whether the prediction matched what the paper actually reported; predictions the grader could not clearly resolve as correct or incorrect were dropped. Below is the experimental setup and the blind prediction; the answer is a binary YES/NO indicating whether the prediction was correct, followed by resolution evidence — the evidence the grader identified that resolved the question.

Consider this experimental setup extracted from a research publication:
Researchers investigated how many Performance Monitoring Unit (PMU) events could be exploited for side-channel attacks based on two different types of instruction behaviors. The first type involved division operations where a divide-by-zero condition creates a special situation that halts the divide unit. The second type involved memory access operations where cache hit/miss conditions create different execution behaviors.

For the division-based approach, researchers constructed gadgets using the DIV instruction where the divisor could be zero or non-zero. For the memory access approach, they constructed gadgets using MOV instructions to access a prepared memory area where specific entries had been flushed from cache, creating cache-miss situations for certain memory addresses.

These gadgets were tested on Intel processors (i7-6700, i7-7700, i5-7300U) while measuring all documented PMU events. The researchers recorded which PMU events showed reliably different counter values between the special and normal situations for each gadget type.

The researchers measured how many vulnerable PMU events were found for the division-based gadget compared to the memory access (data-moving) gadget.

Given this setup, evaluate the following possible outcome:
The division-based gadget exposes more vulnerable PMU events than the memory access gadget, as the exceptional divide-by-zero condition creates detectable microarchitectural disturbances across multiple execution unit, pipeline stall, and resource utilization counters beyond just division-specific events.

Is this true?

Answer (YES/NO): NO